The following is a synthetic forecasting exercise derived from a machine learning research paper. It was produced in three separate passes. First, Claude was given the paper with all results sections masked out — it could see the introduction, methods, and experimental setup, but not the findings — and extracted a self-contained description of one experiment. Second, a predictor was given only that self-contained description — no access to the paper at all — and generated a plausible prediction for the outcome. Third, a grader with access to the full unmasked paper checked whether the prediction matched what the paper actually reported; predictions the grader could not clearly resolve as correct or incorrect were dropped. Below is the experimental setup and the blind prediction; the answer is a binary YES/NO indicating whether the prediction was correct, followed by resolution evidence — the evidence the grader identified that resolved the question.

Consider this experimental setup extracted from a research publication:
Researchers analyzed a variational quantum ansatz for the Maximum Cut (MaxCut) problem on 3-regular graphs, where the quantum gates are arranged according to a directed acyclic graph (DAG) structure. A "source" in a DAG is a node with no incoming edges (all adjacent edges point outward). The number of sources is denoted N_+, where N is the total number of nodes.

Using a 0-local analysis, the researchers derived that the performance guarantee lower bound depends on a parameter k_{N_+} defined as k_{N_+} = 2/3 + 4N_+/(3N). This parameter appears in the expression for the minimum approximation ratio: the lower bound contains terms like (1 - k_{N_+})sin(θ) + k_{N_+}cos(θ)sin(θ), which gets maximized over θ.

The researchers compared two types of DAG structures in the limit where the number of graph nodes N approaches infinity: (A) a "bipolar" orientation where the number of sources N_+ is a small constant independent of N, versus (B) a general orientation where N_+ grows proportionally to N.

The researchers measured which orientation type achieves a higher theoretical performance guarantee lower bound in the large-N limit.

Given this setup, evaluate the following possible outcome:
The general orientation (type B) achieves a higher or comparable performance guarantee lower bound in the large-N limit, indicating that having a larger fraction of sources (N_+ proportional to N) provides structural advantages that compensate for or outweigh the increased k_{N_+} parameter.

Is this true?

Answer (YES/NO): NO